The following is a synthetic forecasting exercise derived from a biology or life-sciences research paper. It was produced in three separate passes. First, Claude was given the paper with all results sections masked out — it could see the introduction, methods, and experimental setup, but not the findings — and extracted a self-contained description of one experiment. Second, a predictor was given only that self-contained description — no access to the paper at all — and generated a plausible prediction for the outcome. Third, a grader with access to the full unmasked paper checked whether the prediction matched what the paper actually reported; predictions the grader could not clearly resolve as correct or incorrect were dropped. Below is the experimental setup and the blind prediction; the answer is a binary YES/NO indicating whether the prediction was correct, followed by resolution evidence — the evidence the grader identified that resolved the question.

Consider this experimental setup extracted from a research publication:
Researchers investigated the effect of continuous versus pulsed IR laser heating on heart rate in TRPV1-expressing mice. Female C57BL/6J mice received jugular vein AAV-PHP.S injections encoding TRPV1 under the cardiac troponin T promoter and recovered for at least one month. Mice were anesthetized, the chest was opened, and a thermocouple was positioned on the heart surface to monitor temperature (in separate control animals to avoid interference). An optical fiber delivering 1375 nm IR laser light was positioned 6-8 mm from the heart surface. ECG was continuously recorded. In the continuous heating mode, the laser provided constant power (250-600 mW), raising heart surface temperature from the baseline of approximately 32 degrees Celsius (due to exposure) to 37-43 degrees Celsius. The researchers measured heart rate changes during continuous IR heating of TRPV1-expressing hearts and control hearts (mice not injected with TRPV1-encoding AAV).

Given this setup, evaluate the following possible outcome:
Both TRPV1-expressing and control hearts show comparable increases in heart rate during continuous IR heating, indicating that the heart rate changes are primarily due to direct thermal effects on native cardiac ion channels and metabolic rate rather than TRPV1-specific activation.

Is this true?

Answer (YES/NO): NO